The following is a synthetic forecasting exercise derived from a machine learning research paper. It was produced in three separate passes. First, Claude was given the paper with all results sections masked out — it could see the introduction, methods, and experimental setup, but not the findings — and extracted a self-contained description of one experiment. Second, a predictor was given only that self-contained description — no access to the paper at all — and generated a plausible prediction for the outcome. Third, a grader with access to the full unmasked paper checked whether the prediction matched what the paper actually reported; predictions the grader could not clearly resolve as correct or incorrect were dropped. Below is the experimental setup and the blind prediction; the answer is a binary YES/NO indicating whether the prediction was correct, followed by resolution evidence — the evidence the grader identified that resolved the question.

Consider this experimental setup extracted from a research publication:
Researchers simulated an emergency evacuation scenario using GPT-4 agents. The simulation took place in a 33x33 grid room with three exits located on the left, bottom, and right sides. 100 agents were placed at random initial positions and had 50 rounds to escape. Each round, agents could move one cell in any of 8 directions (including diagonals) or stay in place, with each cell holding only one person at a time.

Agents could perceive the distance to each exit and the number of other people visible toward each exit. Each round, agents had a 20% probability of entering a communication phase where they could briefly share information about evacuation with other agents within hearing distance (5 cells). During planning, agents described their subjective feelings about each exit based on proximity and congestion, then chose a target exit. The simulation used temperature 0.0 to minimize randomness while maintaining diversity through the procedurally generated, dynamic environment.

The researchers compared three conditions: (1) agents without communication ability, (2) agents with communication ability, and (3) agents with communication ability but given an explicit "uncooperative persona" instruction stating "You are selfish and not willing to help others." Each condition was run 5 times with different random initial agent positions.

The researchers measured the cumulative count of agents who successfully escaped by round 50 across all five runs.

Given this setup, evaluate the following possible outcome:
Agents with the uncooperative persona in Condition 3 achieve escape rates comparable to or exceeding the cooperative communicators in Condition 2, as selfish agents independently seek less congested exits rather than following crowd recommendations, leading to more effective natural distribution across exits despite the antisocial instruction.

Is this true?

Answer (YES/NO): NO